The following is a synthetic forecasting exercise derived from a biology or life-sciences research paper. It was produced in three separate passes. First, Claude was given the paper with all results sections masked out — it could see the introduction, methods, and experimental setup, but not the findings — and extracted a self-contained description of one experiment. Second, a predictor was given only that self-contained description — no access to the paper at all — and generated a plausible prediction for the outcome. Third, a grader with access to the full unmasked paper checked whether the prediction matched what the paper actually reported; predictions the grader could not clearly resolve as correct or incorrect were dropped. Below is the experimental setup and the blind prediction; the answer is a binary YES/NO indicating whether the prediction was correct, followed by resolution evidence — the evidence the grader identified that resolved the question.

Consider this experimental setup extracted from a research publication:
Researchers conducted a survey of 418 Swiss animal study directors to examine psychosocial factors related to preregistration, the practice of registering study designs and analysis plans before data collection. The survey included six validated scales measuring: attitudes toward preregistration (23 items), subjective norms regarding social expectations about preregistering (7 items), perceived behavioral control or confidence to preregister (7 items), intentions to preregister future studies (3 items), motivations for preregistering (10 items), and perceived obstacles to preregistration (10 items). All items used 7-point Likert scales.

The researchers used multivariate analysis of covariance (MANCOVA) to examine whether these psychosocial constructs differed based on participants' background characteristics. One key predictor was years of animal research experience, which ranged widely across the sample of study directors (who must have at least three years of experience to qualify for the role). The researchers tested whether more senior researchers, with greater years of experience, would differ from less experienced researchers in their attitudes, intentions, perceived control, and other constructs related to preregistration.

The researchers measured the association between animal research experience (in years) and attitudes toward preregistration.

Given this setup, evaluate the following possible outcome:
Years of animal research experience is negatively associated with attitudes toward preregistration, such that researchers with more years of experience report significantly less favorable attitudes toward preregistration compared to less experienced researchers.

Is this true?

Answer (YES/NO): YES